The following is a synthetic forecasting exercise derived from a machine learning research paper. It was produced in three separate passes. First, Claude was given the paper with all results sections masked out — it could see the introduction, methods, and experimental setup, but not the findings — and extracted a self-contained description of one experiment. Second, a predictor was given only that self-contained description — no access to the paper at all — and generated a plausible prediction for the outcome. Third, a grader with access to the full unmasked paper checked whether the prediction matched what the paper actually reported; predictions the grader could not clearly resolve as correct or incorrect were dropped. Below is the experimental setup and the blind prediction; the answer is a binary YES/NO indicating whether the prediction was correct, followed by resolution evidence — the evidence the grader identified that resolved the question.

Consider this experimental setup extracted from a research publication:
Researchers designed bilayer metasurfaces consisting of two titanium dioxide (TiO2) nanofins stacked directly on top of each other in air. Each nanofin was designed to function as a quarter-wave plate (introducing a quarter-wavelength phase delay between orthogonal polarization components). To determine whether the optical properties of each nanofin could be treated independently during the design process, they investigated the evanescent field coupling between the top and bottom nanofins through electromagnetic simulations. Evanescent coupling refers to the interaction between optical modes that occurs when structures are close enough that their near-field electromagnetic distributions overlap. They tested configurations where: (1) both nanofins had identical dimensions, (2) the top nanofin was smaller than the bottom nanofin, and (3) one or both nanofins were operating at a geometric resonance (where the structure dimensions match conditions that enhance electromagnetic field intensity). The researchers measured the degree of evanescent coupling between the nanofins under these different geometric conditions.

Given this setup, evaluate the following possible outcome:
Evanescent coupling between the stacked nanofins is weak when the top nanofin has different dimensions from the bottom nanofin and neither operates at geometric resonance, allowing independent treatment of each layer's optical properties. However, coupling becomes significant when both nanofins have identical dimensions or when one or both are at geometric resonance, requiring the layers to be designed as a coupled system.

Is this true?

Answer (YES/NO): NO